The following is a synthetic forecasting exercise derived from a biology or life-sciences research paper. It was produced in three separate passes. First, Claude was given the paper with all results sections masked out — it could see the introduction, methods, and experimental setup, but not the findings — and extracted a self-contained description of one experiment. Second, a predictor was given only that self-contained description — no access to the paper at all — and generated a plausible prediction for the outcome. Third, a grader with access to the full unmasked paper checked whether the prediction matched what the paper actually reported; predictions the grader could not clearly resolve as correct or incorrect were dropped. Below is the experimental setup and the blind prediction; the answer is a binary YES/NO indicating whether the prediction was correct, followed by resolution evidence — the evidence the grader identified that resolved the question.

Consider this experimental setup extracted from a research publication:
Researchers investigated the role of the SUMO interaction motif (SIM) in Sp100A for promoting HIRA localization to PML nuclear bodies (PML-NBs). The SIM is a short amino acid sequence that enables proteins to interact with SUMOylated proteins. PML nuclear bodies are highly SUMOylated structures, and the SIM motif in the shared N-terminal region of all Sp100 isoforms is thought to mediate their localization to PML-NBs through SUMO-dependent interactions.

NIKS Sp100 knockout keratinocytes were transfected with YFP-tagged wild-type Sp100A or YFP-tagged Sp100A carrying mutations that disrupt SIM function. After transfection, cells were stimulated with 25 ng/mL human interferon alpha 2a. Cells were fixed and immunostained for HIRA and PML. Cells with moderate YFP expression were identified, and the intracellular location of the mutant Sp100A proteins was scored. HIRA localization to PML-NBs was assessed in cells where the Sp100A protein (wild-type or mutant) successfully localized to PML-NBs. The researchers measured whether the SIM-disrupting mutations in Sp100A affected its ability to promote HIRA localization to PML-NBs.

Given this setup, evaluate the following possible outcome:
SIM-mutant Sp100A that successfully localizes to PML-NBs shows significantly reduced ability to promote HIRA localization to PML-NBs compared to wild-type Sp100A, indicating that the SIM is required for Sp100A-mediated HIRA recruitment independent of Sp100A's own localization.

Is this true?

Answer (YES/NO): NO